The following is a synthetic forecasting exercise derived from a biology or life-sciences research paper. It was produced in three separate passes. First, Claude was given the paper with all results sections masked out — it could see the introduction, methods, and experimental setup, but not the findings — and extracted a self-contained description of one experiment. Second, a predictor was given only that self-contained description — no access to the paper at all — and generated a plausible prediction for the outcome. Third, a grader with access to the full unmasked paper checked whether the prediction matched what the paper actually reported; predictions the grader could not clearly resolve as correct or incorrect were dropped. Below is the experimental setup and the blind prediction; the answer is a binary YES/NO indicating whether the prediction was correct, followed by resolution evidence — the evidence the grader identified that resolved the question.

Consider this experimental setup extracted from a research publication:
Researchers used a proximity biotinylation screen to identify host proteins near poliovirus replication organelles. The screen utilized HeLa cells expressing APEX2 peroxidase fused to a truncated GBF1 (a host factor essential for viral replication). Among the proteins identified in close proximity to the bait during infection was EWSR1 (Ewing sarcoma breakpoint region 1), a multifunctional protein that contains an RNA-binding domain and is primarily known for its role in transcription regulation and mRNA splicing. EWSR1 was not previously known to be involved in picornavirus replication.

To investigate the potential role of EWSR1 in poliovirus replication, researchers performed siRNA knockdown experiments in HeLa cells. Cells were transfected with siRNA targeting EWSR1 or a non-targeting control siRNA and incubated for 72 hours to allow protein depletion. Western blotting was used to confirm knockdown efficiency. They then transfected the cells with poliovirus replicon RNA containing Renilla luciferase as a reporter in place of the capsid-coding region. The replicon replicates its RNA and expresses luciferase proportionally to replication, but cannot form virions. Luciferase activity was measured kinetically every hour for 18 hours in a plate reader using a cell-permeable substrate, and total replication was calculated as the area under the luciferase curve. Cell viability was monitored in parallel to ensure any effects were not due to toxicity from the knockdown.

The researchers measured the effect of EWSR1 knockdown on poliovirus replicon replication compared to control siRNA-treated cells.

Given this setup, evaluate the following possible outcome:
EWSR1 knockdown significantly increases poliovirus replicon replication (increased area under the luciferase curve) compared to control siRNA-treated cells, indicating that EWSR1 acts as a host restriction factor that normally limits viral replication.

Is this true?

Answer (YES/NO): NO